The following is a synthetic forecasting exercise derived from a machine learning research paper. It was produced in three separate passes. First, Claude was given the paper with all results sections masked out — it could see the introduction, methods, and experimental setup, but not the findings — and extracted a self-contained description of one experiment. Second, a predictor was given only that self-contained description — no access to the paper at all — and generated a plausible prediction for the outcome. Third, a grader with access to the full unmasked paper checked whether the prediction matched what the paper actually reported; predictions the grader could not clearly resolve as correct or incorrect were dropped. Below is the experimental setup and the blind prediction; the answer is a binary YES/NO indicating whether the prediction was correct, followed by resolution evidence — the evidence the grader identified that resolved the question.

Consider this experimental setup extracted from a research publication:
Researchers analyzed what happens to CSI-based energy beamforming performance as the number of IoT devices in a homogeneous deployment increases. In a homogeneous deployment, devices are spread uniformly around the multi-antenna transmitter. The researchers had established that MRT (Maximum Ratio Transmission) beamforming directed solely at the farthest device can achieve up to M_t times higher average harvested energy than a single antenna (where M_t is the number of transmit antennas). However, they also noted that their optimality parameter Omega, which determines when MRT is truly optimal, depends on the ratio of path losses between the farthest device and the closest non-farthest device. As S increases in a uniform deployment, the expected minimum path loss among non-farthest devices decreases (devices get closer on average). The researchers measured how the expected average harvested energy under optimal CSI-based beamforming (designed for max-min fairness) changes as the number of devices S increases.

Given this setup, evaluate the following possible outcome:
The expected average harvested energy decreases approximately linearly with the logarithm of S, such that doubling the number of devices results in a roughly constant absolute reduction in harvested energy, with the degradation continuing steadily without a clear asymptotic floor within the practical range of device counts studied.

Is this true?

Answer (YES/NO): NO